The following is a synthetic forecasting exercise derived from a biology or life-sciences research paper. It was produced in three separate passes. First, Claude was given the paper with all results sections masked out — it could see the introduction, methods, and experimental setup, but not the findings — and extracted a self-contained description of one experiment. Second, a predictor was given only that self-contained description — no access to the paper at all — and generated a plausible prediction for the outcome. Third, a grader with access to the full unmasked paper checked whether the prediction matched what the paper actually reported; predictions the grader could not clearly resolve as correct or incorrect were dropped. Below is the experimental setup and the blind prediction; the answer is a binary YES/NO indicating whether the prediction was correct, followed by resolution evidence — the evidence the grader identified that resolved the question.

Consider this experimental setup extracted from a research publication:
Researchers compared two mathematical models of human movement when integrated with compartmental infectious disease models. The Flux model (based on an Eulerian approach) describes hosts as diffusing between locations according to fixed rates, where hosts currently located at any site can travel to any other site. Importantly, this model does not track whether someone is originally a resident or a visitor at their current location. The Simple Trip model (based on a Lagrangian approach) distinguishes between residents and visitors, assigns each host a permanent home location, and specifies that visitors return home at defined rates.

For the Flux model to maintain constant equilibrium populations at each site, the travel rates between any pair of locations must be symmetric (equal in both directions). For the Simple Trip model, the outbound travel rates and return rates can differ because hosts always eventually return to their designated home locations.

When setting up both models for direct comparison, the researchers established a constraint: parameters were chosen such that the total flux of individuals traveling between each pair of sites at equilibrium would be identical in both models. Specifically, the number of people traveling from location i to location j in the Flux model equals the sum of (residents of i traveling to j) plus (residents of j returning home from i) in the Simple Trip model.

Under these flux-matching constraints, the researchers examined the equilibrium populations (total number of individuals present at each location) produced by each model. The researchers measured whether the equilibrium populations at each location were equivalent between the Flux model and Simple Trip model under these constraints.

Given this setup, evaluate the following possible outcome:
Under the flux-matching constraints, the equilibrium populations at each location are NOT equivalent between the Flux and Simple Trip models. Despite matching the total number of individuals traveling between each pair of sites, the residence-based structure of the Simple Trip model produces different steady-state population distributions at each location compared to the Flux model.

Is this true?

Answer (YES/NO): NO